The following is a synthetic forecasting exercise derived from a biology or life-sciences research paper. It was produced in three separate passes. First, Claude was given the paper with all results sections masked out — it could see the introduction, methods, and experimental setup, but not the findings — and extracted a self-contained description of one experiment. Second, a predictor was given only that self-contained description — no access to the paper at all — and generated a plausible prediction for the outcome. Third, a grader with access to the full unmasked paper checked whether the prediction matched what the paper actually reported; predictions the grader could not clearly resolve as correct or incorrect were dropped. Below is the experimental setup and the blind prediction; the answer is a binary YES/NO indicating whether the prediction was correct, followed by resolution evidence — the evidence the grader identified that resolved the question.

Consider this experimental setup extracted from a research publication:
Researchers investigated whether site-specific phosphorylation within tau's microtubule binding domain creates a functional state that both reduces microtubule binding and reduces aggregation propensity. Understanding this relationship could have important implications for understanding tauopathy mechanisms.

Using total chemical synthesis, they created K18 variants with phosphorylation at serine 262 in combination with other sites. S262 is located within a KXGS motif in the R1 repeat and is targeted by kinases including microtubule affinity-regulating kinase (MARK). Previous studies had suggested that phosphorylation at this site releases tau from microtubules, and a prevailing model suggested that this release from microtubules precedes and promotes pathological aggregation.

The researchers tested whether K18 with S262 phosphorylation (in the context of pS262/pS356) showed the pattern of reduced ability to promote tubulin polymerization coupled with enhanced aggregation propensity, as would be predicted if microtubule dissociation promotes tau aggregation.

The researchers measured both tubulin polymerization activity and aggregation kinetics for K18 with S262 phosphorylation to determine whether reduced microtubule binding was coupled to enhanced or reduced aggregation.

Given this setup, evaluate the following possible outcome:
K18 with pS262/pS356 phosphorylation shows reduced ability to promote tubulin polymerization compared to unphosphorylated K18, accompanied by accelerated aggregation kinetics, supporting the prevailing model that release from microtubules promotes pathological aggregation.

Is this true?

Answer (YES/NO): NO